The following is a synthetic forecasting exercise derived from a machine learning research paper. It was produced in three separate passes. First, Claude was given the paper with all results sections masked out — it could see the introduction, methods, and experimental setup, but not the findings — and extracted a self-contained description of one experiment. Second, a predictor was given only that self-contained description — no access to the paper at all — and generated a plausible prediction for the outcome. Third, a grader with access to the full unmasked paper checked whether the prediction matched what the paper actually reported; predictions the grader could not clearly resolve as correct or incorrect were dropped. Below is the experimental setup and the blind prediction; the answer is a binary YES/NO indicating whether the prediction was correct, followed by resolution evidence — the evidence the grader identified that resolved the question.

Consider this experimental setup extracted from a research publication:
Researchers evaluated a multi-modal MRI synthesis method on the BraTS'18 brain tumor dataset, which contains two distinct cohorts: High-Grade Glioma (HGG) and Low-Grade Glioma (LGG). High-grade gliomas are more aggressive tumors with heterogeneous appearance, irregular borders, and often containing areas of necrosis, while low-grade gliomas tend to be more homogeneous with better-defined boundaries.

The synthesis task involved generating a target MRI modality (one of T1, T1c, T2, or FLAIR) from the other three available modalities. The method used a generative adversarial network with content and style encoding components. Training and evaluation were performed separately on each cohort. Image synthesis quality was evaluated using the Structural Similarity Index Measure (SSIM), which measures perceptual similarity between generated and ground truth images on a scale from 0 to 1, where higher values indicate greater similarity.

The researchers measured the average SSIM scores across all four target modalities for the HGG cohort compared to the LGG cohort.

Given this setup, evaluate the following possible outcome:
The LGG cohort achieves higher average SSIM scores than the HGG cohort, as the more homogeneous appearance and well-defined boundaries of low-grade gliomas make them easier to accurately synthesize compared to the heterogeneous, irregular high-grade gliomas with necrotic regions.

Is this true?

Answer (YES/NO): YES